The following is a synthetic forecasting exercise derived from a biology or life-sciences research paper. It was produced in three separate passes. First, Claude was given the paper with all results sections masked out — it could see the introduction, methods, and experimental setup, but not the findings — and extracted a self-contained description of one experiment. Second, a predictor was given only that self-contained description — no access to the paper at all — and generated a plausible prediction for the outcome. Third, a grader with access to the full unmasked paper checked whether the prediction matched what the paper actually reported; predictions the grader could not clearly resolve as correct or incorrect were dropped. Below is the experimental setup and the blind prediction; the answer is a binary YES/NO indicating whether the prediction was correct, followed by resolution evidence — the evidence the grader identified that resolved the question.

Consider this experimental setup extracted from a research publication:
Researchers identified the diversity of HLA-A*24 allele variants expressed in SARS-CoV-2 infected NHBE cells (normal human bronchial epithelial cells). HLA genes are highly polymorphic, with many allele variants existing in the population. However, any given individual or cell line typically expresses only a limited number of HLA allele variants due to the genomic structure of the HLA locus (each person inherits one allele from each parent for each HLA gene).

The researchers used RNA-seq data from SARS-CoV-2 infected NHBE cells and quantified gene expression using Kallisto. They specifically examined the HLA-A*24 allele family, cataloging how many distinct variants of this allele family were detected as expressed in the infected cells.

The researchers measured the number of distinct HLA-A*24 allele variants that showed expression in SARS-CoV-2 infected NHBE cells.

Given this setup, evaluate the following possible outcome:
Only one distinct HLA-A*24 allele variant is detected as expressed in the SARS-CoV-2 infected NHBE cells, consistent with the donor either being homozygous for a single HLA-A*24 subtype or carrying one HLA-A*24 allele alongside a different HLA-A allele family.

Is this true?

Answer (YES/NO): NO